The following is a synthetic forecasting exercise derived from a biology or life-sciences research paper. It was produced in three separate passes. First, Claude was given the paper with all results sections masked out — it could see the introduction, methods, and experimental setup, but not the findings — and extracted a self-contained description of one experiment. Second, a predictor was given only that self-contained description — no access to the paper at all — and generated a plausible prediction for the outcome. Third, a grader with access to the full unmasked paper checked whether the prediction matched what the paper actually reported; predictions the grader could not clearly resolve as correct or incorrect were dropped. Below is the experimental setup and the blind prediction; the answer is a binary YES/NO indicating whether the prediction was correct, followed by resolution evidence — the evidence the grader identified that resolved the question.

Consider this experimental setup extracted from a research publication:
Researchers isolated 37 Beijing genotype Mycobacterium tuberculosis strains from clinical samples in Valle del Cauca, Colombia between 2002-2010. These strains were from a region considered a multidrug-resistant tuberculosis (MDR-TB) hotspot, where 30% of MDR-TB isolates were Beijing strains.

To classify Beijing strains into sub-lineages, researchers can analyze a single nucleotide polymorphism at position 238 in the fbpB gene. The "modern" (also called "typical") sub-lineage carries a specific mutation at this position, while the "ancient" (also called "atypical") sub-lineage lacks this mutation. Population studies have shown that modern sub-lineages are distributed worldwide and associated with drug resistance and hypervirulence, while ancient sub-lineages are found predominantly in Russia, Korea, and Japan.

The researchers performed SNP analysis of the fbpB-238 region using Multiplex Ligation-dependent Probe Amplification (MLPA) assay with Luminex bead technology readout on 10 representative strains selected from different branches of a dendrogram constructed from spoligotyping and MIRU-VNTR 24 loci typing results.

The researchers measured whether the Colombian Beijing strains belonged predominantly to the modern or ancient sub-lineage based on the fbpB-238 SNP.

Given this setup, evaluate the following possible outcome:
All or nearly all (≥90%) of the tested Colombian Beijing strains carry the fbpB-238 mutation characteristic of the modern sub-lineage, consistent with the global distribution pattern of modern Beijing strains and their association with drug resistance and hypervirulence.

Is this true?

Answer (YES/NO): YES